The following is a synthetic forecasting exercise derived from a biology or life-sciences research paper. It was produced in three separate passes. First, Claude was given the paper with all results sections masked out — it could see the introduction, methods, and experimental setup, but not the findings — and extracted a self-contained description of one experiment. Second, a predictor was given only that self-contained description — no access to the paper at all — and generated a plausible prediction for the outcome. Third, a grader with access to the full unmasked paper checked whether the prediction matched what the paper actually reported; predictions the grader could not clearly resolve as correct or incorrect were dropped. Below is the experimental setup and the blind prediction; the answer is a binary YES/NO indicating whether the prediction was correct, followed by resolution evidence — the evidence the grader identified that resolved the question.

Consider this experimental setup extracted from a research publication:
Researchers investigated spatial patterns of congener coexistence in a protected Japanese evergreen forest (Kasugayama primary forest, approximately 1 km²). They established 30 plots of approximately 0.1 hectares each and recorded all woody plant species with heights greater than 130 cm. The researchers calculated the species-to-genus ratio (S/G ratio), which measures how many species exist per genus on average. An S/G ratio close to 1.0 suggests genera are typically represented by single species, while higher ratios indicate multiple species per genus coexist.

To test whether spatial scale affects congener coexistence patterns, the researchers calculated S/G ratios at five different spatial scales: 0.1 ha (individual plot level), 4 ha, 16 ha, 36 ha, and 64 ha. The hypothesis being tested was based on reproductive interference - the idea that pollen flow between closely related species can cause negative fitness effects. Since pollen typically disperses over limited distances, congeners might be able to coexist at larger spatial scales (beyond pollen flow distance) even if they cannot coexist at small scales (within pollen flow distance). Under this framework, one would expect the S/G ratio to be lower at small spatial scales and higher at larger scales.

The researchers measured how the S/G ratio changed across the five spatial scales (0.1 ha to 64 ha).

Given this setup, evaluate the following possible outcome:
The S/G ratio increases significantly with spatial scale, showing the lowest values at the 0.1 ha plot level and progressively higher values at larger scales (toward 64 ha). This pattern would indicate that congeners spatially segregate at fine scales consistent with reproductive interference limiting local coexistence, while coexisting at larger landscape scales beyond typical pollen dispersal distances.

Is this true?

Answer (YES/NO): NO